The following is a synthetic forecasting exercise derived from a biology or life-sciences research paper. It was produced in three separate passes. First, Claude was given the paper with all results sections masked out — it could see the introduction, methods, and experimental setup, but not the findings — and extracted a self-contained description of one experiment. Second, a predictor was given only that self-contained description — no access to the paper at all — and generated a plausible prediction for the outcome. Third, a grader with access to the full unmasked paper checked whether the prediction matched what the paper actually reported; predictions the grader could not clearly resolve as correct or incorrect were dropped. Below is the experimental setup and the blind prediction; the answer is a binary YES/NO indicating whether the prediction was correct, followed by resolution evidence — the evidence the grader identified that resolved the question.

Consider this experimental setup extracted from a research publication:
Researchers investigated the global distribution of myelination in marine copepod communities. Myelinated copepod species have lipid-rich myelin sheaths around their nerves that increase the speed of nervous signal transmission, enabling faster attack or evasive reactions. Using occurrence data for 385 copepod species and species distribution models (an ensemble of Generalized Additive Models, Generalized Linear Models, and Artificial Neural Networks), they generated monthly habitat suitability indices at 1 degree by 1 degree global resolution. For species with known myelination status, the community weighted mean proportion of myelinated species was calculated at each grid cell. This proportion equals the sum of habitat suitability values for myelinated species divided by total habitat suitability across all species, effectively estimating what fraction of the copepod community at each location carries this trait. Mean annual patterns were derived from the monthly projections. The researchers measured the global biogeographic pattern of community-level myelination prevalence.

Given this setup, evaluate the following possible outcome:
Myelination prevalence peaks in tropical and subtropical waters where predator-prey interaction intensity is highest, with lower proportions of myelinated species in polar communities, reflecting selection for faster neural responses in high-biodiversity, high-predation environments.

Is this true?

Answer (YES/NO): NO